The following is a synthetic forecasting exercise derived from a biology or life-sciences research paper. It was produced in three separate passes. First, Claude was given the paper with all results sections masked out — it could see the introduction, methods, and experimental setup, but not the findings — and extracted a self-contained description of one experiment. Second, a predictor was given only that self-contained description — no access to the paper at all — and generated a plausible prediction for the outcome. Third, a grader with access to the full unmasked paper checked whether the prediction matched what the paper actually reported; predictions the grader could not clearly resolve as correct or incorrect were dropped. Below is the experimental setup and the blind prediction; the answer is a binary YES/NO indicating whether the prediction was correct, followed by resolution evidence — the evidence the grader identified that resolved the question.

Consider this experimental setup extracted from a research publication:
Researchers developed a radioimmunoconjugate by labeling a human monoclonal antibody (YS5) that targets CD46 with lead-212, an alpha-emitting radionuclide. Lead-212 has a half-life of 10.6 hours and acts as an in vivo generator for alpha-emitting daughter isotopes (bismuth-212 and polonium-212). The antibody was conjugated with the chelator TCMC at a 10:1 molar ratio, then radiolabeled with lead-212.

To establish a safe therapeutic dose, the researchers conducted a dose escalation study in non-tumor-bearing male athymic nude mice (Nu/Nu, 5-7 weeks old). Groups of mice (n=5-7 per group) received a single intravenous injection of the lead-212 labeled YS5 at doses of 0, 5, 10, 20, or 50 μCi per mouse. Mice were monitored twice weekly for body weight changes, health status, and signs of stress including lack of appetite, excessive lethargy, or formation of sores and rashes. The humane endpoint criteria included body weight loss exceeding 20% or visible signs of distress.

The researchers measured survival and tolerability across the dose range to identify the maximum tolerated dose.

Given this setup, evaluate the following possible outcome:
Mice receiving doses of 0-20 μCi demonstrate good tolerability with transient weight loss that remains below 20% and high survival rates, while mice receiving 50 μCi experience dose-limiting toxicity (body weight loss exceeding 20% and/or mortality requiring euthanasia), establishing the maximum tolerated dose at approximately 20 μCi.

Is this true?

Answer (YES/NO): YES